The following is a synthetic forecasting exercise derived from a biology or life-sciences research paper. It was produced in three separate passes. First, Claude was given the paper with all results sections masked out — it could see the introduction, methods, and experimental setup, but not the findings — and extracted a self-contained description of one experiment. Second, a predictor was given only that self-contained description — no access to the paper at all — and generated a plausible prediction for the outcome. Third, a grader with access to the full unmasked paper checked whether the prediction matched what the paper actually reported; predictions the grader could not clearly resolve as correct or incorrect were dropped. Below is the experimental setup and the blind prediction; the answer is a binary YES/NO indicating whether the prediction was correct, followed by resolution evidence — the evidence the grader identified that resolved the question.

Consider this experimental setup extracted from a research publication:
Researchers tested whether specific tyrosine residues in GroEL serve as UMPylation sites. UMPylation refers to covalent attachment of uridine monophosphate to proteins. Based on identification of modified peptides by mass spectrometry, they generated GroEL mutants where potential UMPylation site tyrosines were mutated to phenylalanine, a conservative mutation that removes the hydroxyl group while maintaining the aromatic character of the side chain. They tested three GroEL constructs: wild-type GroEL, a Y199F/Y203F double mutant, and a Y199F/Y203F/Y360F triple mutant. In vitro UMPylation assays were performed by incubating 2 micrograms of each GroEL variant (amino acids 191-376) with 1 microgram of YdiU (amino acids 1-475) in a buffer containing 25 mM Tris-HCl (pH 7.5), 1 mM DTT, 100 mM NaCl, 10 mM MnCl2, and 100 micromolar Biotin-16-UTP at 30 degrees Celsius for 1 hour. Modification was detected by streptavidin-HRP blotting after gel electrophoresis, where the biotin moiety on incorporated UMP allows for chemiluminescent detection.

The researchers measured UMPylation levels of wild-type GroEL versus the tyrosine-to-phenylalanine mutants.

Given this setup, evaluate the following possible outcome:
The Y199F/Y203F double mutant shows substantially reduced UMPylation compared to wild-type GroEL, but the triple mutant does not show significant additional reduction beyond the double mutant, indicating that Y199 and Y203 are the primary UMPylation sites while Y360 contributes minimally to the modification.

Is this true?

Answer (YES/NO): NO